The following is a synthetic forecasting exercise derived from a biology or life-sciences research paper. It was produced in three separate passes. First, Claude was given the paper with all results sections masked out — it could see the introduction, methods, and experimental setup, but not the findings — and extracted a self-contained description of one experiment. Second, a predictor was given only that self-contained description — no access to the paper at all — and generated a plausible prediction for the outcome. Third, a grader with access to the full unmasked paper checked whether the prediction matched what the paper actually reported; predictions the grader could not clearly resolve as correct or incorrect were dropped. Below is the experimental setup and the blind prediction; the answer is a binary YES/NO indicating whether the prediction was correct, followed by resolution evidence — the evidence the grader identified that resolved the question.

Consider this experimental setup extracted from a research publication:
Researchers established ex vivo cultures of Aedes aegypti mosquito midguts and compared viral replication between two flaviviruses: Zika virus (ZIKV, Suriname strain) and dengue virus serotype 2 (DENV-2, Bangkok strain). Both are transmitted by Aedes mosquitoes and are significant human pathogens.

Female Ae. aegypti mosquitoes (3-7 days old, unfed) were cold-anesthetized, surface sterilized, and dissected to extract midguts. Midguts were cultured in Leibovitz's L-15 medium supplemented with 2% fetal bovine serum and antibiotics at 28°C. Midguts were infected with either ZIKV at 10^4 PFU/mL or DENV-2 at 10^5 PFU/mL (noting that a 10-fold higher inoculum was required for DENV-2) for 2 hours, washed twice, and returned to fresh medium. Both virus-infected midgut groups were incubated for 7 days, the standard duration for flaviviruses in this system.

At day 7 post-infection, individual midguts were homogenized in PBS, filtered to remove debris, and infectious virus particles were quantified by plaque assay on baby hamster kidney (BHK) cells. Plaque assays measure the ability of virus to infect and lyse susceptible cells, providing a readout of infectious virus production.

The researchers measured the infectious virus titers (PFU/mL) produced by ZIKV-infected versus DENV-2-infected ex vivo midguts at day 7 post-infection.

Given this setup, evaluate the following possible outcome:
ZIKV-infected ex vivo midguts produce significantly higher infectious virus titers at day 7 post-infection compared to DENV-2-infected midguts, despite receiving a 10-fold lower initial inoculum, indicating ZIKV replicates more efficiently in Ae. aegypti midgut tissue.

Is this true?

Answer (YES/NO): YES